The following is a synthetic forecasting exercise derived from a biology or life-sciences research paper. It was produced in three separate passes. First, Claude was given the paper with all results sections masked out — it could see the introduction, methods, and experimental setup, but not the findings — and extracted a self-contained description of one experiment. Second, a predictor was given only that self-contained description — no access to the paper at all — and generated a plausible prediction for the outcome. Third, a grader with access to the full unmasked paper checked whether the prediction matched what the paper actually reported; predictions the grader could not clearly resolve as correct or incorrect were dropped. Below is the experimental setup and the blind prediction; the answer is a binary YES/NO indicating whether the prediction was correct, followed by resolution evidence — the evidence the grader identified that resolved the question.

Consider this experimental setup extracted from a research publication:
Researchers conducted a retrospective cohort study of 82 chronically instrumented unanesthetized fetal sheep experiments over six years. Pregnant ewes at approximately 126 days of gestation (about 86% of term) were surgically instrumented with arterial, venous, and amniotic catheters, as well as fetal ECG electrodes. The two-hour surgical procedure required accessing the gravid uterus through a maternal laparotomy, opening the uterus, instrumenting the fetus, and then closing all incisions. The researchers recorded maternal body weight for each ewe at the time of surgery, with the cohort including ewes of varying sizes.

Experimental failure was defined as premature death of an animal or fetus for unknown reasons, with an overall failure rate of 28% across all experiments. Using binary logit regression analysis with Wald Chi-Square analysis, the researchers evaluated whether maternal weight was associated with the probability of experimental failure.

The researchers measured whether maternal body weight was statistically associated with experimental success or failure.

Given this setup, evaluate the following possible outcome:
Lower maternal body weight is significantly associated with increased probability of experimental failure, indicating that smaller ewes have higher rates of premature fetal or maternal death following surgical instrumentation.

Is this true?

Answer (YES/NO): NO